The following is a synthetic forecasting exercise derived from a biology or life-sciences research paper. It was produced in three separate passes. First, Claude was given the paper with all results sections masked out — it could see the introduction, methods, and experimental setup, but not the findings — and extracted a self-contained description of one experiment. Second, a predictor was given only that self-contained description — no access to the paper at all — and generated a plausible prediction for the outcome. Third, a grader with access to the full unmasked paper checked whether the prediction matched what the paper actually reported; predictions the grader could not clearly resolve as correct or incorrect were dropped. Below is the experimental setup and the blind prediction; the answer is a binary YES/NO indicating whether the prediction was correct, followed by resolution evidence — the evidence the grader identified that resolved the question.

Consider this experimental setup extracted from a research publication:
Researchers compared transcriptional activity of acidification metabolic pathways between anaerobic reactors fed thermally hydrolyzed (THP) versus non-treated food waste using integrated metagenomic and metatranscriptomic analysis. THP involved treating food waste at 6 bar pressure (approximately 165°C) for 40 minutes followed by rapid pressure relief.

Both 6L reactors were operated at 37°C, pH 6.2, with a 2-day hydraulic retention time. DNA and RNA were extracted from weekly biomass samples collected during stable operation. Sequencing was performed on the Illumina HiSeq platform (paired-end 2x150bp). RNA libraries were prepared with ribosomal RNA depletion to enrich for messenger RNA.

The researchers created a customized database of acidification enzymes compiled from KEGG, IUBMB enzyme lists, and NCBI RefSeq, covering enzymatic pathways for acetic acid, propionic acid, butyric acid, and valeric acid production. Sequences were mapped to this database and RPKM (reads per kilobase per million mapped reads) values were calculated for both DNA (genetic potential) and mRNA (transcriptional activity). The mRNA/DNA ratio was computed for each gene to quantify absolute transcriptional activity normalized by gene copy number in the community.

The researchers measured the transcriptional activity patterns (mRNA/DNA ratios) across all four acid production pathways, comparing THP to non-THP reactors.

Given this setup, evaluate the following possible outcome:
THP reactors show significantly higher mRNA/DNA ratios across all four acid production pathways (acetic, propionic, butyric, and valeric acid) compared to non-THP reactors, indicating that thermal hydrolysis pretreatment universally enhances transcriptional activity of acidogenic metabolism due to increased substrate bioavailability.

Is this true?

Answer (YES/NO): NO